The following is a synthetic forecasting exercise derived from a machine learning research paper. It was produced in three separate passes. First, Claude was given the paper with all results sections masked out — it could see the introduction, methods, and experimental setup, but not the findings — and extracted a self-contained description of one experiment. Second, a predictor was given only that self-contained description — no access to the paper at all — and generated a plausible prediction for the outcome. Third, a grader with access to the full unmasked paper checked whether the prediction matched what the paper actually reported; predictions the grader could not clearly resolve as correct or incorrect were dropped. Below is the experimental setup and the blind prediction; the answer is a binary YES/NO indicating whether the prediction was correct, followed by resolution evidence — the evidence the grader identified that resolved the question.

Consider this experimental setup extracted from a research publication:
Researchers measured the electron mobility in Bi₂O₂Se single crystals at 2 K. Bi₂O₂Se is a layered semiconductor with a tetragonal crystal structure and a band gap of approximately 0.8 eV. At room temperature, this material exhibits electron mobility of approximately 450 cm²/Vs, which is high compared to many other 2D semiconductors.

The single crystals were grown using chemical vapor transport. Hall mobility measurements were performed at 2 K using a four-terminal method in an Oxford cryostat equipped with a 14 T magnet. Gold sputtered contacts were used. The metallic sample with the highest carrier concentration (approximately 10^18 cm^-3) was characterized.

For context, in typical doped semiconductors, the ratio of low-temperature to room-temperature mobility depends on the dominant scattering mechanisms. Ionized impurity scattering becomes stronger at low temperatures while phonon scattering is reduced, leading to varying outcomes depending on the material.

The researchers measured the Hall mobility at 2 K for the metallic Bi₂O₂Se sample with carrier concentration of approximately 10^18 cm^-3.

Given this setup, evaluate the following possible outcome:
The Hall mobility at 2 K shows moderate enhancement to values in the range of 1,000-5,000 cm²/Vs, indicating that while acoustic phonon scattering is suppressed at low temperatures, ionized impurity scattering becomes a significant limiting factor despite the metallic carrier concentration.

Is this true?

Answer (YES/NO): NO